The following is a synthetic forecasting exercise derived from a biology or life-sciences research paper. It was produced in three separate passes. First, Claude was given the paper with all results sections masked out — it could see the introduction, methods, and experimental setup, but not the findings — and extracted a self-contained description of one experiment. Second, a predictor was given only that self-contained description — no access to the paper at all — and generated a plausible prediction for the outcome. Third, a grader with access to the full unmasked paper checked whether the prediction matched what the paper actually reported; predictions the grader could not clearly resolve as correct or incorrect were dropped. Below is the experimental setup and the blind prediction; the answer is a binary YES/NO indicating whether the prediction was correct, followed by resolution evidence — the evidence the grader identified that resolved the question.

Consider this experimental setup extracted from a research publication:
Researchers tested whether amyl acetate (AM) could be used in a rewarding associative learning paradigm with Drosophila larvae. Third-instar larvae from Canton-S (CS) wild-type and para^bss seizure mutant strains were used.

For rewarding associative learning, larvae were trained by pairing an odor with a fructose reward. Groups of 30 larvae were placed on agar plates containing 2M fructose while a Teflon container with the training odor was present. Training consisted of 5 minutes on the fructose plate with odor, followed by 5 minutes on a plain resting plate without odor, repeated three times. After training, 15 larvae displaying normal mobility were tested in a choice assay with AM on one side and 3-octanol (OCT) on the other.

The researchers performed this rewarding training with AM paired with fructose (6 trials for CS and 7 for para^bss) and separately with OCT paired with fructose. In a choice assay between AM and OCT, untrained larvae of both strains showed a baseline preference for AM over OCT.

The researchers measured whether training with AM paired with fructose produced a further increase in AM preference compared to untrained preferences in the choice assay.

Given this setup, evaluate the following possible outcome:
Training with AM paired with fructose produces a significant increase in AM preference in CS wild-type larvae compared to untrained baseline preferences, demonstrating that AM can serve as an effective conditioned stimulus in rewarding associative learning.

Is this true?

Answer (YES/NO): NO